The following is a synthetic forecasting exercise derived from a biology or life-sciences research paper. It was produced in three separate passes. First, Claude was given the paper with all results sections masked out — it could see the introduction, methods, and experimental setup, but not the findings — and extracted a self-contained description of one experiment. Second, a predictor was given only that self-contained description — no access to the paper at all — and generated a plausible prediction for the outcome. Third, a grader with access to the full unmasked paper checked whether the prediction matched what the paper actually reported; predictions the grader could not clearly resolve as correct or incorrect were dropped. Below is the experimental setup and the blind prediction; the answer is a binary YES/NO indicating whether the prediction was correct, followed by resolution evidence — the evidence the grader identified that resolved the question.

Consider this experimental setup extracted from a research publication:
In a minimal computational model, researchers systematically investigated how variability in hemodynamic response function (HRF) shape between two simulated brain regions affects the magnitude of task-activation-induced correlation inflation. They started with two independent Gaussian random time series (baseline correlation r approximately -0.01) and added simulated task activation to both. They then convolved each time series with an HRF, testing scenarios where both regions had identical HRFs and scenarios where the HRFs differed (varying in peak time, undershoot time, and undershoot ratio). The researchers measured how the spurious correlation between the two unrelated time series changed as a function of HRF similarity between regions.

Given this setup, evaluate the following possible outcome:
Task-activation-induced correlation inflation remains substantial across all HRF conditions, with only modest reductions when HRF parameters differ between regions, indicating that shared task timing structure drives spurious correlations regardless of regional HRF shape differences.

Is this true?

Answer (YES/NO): NO